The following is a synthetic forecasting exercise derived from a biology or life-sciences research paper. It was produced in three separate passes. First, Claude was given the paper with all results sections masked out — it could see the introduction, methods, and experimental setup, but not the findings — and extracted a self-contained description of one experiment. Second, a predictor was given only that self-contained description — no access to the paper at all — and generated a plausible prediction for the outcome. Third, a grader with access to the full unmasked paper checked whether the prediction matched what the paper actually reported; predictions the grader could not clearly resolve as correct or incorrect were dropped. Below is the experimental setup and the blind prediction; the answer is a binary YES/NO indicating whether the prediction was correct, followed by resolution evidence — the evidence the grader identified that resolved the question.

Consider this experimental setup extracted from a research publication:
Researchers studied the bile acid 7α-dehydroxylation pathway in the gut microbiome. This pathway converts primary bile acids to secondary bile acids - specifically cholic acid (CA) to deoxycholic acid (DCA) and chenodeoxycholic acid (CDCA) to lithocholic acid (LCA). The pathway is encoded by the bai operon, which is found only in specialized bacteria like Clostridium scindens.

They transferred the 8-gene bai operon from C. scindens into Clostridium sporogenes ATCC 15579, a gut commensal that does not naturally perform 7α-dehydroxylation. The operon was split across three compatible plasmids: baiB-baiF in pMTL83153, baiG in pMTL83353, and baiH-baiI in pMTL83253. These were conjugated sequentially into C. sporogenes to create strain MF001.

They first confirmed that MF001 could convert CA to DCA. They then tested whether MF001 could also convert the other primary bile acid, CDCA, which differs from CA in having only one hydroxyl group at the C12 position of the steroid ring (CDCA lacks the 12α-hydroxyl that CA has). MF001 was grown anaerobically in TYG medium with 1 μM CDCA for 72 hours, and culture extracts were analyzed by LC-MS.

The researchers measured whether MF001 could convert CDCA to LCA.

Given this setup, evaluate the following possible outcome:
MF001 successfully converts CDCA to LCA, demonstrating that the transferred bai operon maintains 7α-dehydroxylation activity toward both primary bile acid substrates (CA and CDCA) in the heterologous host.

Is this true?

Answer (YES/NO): YES